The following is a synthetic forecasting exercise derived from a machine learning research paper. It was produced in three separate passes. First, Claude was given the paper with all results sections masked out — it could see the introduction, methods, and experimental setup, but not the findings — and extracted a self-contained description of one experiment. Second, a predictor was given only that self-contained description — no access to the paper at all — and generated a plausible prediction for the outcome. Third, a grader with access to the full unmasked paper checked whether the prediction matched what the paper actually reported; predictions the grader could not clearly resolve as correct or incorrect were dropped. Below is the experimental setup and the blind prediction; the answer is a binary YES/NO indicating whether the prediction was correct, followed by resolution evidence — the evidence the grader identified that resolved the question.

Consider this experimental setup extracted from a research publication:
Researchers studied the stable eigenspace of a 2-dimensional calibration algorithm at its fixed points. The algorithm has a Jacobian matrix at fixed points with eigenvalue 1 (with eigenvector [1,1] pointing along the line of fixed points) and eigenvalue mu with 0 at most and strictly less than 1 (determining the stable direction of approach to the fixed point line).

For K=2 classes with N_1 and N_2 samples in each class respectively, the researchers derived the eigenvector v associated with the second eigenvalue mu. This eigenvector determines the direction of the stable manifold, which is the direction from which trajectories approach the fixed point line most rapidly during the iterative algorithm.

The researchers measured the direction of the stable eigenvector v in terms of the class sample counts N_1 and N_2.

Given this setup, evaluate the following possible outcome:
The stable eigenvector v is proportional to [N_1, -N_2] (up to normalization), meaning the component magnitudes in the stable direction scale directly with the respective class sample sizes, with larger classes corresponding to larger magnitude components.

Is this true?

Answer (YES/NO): NO